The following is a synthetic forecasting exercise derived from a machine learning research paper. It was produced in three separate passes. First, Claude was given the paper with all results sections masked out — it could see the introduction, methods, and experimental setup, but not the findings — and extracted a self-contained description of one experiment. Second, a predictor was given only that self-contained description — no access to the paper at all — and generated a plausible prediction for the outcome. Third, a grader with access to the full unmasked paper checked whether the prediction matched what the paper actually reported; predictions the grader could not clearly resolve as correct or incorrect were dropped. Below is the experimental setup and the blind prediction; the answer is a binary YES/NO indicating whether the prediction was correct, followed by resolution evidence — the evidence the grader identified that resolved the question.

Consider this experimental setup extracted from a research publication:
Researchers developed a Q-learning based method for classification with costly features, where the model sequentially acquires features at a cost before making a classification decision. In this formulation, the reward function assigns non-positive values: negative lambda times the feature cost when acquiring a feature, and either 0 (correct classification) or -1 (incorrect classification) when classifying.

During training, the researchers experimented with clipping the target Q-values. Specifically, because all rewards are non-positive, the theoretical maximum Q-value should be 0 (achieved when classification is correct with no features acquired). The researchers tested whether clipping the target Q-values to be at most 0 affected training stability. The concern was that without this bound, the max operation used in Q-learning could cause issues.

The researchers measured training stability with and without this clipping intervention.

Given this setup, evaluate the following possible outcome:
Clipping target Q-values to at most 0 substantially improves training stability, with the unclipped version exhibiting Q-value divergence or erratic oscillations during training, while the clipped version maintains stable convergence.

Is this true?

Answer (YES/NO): YES